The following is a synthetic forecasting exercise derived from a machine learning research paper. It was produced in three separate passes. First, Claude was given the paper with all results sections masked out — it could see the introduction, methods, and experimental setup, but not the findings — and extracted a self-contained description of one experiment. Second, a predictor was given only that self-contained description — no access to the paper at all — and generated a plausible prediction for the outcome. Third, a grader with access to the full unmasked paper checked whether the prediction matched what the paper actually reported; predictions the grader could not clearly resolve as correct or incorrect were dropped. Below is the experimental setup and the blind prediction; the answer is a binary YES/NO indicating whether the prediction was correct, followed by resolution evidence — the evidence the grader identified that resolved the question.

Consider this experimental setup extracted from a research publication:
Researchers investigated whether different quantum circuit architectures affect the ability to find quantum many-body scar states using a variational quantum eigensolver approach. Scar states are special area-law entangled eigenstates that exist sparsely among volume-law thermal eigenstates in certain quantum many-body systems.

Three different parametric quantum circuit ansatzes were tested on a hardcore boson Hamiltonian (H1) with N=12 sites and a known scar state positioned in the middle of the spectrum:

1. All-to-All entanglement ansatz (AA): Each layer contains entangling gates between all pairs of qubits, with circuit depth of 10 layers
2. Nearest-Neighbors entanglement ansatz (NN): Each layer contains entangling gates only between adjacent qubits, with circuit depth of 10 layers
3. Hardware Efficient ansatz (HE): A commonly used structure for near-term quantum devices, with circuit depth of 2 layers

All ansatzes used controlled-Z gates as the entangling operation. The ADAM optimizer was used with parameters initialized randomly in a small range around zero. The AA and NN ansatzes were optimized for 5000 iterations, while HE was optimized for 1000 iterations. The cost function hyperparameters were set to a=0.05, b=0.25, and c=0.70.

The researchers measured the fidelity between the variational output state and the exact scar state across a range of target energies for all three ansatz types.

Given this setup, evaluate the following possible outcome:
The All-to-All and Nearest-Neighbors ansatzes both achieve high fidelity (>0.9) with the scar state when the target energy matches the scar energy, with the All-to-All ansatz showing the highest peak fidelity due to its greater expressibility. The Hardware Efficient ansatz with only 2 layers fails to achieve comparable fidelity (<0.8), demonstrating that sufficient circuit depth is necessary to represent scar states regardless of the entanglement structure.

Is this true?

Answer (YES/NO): NO